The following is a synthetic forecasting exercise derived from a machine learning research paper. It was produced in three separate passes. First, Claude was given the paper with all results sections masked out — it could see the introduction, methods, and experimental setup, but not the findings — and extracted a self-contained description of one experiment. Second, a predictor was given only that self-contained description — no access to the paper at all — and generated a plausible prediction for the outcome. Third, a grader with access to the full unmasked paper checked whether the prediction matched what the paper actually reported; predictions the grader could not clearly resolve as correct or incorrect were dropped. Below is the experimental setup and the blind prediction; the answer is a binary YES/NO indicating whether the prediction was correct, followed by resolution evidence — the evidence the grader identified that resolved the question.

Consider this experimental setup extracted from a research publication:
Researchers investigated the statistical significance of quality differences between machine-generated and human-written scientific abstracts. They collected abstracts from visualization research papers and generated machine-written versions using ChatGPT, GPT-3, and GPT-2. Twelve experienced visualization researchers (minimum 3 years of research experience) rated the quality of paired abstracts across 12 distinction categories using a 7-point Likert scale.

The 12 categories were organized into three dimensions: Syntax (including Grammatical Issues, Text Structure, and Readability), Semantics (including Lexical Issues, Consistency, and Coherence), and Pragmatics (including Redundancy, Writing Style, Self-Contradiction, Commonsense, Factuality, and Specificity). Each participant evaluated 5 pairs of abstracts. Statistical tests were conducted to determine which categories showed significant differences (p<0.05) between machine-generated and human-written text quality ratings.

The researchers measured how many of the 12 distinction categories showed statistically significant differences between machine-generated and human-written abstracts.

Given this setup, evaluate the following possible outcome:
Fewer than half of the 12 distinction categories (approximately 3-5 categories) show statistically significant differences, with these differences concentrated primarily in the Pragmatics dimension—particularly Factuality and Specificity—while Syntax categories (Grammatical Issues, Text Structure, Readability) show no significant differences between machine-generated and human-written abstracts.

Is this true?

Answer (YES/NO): NO